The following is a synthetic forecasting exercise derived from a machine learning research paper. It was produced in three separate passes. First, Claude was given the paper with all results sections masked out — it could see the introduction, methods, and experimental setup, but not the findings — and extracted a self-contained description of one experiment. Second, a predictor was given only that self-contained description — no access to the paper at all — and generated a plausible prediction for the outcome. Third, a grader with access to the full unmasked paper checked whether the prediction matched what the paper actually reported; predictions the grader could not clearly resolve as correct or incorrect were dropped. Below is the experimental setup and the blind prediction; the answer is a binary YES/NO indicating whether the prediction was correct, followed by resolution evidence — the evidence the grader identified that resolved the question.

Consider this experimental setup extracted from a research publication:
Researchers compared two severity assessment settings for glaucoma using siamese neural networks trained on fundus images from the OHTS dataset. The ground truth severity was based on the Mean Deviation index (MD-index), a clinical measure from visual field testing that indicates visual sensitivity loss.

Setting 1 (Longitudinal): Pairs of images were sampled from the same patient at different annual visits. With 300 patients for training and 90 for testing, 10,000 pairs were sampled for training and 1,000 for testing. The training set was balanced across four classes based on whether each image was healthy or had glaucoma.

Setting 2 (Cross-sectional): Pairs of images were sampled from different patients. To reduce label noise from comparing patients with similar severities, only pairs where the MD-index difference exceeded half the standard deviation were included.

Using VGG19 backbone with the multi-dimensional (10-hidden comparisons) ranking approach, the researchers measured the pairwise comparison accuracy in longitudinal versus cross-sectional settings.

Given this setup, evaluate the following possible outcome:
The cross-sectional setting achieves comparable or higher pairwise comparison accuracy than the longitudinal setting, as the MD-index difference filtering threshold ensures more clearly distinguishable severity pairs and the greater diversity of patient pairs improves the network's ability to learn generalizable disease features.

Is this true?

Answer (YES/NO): NO